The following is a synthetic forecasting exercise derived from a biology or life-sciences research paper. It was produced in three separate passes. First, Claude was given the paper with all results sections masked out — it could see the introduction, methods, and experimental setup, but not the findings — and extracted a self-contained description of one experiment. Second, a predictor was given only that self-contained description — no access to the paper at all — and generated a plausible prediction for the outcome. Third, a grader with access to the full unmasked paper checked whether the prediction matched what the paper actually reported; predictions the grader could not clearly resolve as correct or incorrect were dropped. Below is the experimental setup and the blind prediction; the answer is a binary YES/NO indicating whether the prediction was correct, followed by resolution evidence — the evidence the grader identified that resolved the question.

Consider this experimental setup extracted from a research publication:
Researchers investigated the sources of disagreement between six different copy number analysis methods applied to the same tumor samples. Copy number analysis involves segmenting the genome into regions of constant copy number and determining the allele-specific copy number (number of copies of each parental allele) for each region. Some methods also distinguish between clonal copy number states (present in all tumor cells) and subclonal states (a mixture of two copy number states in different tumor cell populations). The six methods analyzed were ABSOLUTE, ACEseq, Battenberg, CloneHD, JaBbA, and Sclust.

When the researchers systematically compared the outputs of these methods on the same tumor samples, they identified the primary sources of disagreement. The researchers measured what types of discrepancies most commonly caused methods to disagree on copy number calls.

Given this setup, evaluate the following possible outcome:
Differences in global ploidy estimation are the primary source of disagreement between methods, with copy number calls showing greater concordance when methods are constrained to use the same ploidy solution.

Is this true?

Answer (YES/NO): NO